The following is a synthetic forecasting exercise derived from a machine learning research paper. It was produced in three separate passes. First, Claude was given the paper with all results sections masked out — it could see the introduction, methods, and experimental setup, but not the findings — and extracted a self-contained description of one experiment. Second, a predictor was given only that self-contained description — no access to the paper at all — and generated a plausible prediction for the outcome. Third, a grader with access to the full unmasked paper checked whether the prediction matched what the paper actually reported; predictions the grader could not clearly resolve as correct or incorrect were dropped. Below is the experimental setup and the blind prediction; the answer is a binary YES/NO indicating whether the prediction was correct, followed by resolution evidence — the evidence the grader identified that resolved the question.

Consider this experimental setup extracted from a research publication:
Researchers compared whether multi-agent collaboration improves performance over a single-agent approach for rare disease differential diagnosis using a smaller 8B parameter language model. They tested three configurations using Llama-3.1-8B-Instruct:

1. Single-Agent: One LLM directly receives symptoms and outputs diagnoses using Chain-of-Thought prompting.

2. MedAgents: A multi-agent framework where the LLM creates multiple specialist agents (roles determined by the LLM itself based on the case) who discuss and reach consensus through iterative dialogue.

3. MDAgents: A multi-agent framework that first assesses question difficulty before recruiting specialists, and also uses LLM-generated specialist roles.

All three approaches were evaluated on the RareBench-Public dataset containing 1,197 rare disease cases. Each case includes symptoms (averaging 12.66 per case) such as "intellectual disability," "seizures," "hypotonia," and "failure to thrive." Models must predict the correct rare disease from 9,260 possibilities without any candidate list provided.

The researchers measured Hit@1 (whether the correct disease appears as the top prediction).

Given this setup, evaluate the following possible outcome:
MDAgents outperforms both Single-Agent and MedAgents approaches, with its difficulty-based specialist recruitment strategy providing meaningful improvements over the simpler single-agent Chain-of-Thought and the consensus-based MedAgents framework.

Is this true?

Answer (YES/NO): NO